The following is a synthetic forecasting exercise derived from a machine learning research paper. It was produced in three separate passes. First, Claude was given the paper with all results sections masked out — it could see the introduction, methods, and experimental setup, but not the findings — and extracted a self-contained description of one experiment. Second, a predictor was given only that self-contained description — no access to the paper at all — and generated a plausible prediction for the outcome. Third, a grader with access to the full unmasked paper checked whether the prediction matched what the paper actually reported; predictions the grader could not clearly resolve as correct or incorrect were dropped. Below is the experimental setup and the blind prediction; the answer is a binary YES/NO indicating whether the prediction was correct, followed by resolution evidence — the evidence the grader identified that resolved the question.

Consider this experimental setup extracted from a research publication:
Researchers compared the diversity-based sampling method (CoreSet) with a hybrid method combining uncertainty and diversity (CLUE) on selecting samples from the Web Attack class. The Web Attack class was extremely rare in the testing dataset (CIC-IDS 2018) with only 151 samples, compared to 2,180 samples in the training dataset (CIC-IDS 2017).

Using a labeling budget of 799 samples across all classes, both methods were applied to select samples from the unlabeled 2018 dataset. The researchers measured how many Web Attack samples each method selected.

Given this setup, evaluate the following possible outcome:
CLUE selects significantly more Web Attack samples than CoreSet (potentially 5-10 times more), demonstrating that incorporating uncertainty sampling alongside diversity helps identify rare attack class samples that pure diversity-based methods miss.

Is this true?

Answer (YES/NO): NO